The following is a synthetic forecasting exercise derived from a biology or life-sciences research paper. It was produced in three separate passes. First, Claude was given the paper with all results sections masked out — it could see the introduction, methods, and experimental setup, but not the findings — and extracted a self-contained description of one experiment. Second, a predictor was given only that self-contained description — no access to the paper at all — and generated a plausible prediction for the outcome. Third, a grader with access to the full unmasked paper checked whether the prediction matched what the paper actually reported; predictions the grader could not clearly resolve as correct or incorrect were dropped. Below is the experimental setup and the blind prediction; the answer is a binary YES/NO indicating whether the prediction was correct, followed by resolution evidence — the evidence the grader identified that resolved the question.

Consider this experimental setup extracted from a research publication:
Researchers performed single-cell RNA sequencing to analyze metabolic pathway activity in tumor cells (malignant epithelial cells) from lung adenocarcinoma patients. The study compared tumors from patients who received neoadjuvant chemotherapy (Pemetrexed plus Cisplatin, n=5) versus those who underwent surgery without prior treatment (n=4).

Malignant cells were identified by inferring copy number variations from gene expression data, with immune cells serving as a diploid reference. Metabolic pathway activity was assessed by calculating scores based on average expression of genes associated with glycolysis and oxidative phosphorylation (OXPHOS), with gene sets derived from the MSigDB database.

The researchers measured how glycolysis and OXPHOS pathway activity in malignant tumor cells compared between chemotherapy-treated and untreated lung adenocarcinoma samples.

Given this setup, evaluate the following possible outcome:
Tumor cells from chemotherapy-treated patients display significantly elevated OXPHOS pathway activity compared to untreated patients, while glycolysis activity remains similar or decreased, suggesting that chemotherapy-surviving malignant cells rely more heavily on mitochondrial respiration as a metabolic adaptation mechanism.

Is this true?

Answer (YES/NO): NO